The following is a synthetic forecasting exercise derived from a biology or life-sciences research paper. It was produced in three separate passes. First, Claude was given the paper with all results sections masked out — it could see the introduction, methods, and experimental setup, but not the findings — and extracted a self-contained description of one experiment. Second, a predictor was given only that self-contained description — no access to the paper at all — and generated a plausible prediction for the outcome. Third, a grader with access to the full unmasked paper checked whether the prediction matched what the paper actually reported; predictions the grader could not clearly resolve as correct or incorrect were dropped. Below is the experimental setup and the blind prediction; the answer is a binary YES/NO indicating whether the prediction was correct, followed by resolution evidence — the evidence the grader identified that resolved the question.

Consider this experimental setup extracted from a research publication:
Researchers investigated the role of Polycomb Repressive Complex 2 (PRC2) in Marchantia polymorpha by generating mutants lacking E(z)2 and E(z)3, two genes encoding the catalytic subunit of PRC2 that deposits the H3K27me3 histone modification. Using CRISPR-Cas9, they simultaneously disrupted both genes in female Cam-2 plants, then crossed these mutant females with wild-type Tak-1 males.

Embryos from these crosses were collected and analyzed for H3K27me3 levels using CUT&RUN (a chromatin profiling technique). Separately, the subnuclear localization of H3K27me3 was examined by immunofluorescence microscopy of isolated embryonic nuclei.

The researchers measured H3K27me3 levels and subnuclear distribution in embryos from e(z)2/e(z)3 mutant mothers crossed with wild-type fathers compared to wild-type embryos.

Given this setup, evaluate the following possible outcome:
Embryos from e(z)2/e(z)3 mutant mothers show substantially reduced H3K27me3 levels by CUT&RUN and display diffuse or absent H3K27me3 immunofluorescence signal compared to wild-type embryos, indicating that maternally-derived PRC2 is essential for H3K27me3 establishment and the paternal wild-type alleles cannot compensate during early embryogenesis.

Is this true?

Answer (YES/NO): YES